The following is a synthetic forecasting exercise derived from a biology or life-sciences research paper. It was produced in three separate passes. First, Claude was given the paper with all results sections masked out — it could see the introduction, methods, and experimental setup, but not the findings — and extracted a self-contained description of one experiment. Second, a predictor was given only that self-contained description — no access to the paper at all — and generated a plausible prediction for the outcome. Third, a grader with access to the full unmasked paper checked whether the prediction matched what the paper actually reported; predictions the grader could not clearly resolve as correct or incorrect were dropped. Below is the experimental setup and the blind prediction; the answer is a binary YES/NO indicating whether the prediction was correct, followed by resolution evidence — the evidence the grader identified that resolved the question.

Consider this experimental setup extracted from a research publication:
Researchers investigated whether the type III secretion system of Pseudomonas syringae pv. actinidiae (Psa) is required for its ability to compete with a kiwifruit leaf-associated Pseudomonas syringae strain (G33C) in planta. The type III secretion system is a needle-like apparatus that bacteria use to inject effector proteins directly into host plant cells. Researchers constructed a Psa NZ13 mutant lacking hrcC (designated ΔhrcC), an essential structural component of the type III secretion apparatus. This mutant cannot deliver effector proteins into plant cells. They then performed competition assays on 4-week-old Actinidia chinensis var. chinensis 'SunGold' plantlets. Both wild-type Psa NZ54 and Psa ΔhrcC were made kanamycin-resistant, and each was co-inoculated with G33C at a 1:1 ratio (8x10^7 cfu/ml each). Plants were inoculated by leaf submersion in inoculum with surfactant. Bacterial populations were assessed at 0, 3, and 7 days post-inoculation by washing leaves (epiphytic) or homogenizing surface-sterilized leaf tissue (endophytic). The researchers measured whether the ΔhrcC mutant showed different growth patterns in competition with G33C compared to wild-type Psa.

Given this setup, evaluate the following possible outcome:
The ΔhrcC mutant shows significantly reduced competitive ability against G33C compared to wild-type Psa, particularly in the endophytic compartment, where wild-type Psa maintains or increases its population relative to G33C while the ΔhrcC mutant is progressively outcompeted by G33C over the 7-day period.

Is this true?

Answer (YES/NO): NO